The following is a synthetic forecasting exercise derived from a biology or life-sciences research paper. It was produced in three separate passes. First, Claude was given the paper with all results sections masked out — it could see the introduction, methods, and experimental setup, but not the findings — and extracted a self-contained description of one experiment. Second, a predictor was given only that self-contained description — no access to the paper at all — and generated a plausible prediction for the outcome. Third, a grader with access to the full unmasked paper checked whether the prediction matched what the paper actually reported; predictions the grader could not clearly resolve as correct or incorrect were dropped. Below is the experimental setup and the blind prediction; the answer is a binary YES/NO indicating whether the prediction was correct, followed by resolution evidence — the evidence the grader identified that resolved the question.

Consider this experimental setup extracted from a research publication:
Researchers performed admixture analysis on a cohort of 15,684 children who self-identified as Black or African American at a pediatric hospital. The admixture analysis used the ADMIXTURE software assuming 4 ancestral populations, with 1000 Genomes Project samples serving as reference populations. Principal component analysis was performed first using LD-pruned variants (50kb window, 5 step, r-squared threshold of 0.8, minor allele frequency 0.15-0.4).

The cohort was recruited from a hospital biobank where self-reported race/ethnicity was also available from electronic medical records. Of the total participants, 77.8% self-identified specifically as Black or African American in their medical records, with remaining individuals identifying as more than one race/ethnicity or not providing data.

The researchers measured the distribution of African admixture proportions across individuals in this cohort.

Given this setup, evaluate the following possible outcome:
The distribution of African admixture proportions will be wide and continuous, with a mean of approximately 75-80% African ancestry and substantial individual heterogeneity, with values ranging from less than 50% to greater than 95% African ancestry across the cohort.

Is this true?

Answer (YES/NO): NO